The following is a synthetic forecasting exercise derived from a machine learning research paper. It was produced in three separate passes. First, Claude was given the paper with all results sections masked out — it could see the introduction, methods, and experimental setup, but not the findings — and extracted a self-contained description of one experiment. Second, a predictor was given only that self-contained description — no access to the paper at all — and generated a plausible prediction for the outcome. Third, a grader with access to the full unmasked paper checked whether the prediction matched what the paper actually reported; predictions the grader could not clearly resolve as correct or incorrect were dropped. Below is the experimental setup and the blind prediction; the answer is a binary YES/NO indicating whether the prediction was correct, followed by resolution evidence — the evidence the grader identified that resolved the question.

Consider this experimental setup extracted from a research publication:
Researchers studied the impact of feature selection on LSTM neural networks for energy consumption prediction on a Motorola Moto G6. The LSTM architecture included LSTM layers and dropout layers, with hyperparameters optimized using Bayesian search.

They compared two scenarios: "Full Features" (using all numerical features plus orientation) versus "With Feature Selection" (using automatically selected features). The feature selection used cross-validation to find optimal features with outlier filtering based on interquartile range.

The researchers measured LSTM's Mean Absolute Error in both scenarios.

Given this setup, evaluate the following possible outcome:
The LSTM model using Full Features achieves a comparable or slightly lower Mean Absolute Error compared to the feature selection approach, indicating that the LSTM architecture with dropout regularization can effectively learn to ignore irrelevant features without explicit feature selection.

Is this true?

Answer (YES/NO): NO